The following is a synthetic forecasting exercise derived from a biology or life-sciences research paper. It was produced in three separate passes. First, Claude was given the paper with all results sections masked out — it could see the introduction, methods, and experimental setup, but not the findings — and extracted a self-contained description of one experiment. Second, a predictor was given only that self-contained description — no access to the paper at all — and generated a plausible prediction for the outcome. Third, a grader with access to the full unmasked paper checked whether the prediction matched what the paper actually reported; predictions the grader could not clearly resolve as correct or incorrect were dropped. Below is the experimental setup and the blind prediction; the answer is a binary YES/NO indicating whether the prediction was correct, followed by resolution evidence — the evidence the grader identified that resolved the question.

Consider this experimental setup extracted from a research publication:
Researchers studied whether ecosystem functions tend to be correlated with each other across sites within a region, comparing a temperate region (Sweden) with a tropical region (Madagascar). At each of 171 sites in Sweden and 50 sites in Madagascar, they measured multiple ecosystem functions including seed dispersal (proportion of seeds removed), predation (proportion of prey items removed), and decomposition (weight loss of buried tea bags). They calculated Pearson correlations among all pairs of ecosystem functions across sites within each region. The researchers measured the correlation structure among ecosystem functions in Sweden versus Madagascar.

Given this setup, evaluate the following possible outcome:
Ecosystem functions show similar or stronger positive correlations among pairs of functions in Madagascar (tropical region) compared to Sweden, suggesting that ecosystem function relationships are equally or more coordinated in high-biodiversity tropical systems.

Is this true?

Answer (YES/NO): YES